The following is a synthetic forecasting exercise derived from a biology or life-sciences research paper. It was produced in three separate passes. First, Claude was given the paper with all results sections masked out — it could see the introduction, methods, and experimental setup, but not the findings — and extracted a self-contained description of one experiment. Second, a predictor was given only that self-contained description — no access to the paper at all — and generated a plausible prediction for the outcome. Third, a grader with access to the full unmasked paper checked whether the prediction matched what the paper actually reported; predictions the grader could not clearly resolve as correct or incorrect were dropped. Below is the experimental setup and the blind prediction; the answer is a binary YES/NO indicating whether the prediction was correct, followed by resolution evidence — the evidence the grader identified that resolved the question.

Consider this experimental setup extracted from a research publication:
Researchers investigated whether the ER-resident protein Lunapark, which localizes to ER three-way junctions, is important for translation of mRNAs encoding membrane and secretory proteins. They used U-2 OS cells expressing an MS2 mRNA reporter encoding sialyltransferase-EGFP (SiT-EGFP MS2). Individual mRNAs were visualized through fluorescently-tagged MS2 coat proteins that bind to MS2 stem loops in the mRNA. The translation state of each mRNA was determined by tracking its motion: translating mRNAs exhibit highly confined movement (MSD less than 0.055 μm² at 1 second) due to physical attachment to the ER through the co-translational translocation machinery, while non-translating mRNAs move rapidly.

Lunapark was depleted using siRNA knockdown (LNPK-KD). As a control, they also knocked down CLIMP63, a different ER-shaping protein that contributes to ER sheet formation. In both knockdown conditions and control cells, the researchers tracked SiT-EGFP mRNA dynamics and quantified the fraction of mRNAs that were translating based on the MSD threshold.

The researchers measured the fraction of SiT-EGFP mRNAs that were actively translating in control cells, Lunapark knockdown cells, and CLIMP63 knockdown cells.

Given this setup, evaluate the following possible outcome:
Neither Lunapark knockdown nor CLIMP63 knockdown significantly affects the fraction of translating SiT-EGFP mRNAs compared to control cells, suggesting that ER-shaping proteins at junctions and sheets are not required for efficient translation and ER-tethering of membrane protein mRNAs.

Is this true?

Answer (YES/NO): NO